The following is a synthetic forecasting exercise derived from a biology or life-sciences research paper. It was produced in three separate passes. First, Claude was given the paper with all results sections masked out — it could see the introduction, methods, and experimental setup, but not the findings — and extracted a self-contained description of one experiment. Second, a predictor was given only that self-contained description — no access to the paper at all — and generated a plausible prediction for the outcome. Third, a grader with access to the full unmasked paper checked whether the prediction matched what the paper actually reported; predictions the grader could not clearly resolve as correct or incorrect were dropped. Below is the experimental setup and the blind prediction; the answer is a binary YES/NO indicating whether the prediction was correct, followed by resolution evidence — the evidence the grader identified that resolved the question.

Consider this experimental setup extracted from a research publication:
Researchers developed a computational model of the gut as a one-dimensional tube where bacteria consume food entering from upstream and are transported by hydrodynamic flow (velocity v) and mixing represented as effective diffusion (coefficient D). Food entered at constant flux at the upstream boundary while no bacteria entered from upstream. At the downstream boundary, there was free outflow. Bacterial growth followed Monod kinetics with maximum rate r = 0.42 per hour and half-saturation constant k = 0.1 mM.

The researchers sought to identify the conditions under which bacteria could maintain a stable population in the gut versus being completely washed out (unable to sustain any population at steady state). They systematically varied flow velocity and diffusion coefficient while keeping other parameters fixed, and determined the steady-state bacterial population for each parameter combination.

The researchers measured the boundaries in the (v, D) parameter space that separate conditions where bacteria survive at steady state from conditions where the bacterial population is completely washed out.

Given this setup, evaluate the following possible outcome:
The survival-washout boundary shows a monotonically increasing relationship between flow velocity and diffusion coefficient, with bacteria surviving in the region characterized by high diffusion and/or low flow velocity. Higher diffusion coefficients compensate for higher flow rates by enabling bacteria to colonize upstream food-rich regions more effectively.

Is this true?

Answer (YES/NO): NO